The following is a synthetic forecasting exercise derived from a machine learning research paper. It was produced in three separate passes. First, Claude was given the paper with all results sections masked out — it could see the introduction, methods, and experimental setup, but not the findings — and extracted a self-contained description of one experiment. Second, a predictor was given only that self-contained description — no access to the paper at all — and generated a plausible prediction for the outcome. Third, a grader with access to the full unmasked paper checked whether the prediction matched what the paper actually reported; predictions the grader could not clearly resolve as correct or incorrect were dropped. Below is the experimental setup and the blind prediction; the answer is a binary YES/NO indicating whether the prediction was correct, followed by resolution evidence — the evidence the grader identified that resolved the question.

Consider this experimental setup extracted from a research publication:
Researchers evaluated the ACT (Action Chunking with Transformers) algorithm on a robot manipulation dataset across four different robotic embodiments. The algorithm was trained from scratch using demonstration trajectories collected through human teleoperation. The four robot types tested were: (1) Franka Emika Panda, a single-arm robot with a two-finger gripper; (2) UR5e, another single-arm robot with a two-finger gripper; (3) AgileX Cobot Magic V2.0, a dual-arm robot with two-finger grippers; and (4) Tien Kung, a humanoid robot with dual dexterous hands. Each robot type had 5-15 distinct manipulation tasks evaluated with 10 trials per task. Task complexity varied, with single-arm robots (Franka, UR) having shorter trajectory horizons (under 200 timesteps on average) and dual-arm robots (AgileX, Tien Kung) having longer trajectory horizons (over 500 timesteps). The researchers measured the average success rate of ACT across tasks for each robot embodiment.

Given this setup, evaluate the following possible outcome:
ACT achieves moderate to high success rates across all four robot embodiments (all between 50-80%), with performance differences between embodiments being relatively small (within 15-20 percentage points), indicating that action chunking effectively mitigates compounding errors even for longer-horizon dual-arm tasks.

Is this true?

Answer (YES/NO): NO